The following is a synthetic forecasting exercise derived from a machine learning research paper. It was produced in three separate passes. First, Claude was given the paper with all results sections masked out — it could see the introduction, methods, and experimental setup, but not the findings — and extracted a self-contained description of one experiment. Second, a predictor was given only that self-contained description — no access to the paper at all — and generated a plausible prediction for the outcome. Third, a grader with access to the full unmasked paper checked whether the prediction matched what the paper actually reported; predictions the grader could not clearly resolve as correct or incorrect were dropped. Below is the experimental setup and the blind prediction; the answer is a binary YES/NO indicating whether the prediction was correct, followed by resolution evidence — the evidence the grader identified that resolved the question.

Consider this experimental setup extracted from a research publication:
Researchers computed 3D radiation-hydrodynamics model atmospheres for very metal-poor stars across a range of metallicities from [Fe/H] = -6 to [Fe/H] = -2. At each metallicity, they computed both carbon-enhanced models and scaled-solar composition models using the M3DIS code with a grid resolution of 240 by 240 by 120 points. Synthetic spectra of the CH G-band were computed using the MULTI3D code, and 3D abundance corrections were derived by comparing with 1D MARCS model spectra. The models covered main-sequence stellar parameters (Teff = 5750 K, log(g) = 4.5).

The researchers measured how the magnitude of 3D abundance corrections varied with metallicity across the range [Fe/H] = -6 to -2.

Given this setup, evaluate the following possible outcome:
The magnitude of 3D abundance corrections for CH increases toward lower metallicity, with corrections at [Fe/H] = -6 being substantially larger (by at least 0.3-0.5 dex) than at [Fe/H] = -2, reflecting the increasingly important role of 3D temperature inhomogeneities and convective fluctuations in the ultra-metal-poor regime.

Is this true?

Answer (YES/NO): YES